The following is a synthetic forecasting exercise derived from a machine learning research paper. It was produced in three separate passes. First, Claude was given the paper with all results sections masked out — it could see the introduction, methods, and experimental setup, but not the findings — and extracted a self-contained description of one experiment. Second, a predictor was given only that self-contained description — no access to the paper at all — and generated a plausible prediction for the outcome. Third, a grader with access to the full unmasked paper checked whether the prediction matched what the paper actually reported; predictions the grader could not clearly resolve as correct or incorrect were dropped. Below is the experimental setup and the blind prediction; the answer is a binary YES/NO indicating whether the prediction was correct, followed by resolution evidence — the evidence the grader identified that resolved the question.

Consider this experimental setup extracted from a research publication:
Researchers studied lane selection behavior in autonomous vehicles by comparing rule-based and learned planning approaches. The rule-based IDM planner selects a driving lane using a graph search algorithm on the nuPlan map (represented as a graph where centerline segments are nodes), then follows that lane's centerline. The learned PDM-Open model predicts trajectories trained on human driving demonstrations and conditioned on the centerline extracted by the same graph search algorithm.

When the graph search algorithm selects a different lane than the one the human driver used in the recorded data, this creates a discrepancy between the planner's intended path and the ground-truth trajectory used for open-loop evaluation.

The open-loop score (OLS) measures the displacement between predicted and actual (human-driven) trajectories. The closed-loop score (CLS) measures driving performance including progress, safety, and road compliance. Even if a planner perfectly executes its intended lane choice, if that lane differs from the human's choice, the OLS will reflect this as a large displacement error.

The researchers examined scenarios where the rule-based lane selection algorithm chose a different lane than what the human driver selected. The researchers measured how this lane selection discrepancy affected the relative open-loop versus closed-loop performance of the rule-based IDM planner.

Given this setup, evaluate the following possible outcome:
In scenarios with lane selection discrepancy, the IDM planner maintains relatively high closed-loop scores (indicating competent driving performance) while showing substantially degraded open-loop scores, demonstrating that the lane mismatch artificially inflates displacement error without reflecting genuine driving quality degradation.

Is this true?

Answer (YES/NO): YES